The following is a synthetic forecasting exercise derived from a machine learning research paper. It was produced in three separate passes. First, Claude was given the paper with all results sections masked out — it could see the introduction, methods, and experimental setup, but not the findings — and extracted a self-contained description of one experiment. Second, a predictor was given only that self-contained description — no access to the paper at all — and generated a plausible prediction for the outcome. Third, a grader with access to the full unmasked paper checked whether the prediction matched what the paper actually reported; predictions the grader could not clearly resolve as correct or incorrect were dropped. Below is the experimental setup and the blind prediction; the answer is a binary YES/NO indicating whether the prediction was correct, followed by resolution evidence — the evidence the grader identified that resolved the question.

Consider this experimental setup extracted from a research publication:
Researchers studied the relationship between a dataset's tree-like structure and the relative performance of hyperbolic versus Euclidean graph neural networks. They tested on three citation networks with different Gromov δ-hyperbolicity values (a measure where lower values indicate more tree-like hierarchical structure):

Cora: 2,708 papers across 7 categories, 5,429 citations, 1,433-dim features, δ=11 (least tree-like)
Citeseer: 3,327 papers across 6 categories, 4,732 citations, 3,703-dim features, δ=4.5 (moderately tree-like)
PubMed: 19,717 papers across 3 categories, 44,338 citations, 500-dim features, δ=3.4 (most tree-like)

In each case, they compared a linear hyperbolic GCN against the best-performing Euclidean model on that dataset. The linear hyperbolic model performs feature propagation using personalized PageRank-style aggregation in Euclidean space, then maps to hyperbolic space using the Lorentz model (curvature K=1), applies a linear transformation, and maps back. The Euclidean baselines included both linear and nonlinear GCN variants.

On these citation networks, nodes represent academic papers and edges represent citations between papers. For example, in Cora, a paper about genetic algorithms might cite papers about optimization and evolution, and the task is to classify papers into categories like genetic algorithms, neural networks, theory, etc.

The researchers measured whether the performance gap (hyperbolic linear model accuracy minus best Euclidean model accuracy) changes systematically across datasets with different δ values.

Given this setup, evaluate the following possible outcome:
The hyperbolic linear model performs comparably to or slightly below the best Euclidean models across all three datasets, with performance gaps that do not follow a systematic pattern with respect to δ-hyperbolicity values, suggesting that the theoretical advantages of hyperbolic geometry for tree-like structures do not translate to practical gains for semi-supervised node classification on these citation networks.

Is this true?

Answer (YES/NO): NO